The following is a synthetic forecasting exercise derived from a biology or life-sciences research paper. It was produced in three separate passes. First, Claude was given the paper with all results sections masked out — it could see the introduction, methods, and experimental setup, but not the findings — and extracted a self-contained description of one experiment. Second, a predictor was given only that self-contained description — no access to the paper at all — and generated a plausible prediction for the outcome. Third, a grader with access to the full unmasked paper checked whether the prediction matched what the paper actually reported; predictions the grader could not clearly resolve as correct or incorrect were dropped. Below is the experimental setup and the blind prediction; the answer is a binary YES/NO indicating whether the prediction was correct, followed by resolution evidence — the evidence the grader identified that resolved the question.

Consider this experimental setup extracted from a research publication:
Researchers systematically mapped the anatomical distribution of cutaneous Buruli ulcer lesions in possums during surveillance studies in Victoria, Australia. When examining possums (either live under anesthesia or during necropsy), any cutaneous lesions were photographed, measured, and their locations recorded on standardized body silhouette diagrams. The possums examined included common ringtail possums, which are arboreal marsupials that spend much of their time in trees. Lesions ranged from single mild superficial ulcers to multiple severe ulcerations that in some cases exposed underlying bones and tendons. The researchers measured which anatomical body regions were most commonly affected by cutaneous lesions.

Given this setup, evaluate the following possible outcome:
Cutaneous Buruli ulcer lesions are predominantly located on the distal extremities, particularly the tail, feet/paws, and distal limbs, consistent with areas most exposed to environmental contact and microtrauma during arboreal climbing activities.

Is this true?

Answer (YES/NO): YES